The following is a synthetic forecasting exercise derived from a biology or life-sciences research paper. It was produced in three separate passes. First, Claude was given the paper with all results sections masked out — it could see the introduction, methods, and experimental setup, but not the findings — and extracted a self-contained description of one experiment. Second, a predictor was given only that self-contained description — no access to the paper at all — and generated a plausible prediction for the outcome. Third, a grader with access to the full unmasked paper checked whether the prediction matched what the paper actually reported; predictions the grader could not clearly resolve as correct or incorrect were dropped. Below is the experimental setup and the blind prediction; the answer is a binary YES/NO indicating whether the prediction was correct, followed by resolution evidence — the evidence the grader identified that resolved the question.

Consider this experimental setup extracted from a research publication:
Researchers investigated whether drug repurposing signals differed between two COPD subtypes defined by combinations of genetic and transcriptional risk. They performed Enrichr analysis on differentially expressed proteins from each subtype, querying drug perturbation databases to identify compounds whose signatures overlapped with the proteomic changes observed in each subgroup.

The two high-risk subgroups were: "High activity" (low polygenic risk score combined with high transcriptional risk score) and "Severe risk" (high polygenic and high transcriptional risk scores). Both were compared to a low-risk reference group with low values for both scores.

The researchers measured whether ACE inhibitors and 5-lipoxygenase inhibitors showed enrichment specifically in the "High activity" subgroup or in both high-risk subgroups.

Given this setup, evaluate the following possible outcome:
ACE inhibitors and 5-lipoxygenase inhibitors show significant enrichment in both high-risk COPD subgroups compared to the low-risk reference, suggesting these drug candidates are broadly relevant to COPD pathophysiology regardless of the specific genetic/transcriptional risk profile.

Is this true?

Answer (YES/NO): NO